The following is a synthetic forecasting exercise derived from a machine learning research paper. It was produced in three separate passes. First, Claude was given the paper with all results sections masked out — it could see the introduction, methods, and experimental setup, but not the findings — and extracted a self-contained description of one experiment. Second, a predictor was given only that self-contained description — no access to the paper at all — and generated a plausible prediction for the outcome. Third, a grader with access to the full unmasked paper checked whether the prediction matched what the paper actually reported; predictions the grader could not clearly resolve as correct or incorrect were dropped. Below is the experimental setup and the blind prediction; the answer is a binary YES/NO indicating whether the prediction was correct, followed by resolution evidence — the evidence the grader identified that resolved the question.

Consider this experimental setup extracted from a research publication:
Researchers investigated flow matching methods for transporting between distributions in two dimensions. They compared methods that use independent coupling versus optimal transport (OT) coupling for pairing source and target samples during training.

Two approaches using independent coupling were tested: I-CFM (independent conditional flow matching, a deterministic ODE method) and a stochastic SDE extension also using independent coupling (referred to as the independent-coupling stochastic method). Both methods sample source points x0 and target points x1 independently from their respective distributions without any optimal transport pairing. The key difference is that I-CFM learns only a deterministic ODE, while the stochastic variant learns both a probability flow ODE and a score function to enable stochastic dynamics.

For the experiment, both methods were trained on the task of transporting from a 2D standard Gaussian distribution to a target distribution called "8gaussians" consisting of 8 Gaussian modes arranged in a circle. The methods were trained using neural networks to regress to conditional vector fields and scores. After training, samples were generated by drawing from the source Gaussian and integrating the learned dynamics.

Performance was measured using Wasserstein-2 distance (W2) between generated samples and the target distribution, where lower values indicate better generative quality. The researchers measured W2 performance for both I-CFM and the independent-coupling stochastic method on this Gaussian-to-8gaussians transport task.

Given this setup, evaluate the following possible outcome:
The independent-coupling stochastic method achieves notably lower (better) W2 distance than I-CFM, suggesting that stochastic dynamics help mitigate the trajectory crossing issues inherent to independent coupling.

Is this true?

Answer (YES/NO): NO